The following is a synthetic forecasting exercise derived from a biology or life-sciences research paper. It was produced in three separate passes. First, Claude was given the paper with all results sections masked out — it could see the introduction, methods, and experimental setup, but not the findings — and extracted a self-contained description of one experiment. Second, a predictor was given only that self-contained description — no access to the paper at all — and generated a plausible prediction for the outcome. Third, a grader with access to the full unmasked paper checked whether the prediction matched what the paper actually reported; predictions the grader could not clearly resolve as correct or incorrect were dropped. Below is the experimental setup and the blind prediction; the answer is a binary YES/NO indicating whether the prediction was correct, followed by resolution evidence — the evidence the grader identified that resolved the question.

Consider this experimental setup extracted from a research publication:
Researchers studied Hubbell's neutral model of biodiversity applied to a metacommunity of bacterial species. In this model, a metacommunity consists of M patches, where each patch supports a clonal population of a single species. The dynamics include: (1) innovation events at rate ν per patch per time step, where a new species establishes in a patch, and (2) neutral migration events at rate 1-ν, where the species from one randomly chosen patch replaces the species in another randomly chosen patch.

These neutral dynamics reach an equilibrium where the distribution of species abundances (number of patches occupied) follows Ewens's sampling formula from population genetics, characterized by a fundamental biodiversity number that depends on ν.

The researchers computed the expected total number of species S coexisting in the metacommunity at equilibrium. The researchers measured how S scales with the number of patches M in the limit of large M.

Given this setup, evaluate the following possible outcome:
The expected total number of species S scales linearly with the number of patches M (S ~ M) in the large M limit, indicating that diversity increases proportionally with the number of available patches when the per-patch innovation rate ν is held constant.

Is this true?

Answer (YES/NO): YES